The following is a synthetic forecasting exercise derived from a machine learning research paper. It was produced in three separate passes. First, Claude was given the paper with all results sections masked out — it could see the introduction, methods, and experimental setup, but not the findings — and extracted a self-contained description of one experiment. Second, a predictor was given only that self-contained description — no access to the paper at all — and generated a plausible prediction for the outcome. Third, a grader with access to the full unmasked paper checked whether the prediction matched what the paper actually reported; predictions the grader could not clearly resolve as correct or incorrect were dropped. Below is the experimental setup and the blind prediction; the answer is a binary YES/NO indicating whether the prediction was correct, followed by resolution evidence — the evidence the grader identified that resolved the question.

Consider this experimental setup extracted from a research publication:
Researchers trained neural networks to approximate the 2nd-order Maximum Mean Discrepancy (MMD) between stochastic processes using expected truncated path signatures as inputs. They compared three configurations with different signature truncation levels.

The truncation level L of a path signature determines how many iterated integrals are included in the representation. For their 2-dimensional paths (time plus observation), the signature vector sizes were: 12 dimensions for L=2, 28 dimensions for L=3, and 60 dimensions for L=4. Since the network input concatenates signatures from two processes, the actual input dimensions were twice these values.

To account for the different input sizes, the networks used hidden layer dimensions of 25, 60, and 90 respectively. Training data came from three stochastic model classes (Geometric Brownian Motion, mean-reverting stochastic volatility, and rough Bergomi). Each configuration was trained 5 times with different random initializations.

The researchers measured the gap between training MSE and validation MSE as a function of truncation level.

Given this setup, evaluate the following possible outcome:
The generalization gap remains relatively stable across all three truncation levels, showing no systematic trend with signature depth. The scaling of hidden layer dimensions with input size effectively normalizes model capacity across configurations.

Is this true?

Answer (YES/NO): NO